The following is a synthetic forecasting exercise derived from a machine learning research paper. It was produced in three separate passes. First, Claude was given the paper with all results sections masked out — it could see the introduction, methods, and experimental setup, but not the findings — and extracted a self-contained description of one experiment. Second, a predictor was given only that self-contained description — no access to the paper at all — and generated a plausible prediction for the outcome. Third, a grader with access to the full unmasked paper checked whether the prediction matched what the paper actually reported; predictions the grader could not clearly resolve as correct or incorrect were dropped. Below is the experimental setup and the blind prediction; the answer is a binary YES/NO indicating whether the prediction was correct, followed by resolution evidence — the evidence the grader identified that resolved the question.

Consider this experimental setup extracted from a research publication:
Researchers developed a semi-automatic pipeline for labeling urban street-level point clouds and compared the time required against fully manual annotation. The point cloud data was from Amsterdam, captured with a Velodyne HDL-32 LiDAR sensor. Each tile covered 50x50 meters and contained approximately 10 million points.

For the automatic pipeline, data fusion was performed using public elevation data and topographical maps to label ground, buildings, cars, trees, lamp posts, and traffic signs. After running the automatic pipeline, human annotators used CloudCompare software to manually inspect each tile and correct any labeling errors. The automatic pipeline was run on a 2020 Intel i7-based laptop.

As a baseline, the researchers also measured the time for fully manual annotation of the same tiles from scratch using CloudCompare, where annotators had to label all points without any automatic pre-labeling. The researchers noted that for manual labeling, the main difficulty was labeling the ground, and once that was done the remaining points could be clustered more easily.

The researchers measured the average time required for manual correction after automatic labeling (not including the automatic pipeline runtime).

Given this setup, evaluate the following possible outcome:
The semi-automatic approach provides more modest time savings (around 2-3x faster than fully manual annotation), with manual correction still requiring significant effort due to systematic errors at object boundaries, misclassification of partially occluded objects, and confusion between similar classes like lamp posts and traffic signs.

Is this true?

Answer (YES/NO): NO